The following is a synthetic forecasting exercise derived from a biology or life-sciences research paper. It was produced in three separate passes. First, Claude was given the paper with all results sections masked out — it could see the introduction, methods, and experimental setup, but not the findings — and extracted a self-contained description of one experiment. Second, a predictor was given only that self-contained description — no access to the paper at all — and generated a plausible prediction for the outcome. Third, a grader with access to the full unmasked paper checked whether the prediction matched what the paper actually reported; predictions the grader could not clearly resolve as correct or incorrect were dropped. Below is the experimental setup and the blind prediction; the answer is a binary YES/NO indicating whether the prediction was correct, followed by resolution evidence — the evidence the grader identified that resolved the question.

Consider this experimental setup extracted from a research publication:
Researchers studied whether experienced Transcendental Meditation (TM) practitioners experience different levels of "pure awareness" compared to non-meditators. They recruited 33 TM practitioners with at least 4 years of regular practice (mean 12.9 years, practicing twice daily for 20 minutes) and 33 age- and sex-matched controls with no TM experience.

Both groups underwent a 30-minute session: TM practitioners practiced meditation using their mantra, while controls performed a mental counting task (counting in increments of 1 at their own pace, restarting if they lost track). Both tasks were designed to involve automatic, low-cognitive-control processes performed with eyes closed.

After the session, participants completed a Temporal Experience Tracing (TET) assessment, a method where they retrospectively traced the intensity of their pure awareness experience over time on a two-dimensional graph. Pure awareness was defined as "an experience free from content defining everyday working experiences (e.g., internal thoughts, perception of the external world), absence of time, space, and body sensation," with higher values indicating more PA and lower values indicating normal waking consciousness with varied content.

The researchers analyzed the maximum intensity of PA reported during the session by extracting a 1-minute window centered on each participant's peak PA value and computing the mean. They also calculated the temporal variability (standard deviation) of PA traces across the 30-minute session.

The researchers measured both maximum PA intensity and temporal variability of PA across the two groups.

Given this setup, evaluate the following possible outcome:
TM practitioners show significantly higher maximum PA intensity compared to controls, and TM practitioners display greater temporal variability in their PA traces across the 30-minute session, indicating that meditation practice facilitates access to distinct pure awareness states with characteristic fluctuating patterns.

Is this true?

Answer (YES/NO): YES